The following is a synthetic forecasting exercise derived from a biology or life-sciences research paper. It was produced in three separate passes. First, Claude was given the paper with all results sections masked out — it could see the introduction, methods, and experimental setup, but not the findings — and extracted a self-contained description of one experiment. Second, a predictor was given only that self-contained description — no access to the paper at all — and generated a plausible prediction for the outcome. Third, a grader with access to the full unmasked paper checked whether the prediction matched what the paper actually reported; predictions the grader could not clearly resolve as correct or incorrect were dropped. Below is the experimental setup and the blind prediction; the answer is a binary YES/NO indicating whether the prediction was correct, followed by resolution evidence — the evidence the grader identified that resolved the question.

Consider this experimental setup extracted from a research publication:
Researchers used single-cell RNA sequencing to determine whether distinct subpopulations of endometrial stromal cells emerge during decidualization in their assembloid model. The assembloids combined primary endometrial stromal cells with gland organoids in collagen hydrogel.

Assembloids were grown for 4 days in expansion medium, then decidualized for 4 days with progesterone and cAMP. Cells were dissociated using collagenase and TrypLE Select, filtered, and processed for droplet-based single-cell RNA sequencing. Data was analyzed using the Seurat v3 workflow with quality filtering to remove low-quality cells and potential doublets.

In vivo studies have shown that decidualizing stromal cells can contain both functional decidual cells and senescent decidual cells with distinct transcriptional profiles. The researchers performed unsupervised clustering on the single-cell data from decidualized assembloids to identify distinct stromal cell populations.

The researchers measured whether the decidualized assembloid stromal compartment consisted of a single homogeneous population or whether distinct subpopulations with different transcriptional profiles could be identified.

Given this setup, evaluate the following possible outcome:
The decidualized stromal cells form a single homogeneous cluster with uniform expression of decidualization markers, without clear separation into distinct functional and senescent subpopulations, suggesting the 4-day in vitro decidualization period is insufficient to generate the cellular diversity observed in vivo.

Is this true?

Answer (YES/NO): NO